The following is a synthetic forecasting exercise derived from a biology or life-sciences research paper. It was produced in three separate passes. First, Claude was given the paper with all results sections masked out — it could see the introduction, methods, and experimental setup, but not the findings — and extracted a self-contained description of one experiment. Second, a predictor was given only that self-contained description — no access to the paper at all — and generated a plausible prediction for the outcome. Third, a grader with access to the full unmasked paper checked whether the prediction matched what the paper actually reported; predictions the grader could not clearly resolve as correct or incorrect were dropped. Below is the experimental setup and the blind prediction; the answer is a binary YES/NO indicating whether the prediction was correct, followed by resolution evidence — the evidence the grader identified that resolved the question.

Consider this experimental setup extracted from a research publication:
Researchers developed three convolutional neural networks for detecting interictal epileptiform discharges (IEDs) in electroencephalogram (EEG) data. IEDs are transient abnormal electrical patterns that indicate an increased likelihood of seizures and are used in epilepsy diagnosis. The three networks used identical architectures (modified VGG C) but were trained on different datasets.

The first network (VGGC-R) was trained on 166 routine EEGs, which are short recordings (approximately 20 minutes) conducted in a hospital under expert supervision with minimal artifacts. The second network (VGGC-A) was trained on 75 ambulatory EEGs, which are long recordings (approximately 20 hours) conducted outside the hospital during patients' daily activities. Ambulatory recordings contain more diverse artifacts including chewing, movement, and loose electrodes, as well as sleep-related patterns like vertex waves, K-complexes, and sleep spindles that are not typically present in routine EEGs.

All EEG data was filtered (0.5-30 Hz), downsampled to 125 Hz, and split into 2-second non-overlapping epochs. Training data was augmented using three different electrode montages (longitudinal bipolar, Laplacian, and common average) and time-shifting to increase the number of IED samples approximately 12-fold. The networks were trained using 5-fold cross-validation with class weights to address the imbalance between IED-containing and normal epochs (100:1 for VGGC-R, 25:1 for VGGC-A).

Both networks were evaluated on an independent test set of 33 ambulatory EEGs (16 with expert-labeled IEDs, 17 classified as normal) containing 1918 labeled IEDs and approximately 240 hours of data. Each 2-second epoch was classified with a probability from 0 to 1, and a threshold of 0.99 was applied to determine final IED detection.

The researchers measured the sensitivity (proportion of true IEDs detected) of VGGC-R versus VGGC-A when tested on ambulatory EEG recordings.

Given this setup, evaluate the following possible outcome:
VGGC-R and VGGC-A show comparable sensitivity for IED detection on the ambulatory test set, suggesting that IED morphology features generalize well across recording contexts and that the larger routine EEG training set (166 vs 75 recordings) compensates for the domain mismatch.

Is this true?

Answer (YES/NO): NO